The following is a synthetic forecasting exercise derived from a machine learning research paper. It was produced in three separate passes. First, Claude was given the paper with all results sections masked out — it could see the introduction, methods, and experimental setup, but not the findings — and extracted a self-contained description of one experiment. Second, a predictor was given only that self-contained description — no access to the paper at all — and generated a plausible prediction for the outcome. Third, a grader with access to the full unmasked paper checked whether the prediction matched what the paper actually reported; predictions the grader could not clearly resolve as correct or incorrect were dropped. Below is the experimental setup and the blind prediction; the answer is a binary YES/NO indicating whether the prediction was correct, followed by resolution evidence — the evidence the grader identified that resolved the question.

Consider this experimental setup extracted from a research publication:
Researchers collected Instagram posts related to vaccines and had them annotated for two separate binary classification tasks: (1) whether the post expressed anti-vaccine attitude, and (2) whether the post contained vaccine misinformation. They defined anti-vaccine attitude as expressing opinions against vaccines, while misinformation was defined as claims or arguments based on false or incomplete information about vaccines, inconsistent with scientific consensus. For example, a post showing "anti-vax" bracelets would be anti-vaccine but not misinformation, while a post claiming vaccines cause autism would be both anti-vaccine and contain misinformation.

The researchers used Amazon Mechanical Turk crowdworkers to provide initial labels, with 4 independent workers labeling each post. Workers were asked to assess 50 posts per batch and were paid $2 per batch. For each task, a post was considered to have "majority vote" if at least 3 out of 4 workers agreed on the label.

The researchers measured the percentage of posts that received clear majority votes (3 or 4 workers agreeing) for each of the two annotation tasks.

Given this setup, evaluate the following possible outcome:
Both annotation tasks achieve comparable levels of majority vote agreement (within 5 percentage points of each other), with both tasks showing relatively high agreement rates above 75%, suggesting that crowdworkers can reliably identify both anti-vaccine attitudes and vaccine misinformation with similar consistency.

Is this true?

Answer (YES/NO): NO